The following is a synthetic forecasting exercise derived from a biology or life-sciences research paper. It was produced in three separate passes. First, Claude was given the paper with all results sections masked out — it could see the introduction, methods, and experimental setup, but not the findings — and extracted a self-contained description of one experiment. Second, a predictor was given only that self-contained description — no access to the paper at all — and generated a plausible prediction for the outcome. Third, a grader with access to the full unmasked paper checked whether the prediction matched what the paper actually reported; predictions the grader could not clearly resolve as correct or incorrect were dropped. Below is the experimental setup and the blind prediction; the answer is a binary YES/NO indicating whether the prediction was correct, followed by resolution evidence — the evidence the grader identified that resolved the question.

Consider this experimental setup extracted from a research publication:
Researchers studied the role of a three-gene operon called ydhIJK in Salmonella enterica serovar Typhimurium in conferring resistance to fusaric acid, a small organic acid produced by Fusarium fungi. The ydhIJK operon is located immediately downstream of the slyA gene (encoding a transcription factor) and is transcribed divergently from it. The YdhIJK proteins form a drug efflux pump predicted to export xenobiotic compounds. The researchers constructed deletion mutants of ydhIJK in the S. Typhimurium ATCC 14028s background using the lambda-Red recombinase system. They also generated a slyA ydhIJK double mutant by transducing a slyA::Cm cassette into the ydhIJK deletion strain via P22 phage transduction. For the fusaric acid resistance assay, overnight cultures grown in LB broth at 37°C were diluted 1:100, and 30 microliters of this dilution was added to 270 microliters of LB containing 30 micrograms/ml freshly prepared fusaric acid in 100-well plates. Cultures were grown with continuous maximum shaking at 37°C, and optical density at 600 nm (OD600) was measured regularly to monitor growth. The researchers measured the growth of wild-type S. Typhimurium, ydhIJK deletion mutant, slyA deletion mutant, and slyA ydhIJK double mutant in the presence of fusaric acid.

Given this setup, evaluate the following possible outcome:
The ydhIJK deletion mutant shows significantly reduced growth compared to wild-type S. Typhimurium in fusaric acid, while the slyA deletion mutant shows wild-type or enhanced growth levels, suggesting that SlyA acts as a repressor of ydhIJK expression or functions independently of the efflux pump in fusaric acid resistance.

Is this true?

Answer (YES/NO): YES